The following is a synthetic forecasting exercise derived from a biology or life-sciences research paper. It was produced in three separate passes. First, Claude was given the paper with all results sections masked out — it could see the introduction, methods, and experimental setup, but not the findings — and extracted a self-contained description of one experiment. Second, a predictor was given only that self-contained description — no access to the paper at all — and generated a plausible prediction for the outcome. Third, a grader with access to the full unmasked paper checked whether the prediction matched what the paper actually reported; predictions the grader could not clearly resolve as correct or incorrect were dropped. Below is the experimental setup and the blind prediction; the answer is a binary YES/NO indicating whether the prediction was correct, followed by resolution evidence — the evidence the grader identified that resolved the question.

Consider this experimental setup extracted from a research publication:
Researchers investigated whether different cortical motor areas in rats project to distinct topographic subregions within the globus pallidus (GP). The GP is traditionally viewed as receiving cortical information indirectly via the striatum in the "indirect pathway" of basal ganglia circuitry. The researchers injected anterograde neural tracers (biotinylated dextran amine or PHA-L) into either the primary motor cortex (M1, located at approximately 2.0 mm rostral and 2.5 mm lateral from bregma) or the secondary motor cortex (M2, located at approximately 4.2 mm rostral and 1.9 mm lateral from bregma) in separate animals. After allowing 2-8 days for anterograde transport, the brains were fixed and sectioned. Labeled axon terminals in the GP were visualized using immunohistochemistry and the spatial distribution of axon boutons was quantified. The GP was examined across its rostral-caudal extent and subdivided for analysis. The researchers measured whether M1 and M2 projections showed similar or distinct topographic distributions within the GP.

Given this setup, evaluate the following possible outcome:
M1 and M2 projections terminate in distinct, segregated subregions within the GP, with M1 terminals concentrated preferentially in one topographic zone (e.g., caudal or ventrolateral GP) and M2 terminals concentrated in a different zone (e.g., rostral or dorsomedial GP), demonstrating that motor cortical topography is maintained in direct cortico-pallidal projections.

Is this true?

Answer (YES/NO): NO